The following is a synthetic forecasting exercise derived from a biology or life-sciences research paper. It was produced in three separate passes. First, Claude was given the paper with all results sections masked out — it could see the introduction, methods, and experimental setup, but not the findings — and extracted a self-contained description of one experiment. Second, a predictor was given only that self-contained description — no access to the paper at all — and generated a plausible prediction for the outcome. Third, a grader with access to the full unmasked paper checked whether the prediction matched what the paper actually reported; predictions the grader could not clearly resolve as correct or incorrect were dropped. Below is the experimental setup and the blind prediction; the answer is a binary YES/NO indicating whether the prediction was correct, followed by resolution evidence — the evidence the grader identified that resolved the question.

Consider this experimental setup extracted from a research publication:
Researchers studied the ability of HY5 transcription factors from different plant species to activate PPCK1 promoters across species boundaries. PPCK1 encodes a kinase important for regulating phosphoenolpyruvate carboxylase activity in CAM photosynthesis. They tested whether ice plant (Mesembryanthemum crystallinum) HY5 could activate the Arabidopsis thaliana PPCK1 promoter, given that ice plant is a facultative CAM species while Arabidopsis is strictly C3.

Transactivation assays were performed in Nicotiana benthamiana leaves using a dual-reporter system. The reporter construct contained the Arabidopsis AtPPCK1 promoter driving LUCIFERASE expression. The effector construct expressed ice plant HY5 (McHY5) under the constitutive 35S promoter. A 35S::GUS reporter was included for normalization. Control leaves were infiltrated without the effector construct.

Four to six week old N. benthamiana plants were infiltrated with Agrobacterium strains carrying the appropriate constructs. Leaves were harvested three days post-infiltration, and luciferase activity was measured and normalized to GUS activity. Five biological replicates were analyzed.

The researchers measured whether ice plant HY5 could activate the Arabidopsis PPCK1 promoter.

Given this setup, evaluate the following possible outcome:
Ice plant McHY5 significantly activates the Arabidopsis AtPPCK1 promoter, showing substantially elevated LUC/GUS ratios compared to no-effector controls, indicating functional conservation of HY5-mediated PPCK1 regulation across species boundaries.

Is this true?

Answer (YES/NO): NO